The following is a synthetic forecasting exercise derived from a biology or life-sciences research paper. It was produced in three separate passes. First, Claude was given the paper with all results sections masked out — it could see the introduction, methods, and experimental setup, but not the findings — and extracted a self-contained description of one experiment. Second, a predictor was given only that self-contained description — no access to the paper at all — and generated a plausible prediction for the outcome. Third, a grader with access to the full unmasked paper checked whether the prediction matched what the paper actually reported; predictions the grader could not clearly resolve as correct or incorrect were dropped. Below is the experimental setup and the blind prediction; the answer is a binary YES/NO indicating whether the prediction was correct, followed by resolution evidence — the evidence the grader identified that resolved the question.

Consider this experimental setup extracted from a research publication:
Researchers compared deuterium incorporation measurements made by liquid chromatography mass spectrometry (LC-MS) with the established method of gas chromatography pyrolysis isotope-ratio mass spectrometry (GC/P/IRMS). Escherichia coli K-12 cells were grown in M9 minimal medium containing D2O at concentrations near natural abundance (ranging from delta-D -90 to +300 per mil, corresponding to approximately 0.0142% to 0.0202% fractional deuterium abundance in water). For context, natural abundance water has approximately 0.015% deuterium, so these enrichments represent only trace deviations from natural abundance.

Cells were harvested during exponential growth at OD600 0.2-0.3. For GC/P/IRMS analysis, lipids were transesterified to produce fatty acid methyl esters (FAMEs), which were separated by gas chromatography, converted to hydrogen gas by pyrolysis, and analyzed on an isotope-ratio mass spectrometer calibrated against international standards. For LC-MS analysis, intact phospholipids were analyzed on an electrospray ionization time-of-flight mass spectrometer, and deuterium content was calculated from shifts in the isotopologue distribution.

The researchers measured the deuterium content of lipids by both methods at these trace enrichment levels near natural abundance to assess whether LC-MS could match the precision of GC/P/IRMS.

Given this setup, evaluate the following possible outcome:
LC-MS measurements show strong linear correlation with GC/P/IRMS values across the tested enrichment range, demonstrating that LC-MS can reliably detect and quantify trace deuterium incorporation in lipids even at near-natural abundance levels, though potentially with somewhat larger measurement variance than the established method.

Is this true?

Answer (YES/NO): NO